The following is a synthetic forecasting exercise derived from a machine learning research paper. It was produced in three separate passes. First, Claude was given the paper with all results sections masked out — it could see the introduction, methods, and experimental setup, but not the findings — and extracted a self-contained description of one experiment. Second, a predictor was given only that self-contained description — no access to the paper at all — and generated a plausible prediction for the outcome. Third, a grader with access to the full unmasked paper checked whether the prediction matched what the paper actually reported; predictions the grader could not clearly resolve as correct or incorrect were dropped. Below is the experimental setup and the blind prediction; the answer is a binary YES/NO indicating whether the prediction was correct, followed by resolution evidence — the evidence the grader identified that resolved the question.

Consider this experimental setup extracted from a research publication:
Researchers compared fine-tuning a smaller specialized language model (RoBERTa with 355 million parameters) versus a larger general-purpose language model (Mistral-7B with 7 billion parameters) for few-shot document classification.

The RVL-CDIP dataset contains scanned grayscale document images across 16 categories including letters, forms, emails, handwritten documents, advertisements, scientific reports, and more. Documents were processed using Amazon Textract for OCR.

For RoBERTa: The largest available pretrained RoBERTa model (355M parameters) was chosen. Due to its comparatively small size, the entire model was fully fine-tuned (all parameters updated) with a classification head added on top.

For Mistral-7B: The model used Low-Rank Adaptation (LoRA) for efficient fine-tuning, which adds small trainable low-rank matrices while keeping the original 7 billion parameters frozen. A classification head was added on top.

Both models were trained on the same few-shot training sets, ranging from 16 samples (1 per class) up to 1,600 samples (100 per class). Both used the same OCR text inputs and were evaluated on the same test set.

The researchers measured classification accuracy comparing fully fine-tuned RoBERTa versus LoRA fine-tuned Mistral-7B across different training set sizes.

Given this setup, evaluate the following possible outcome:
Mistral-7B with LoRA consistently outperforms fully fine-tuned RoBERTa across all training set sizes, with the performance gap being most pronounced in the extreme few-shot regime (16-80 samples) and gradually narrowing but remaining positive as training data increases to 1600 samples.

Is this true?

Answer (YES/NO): NO